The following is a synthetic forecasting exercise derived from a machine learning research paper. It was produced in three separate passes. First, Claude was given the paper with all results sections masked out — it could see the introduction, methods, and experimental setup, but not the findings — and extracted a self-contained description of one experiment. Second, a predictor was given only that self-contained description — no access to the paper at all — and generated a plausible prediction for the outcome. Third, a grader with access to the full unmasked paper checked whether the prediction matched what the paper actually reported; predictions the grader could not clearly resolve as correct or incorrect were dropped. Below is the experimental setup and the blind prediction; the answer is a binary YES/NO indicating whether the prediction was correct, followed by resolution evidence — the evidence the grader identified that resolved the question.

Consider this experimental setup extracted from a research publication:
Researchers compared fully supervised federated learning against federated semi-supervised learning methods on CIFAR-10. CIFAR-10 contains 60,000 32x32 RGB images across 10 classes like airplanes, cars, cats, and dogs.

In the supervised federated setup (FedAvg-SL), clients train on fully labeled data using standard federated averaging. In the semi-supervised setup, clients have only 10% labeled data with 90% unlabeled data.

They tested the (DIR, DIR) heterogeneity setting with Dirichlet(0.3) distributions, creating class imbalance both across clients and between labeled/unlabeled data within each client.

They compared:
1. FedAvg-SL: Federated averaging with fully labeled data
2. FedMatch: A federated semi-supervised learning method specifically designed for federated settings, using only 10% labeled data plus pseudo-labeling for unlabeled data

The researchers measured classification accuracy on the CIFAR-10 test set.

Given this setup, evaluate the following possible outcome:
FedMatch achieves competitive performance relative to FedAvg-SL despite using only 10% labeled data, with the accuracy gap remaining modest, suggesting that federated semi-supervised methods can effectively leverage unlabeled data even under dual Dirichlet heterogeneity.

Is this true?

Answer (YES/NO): NO